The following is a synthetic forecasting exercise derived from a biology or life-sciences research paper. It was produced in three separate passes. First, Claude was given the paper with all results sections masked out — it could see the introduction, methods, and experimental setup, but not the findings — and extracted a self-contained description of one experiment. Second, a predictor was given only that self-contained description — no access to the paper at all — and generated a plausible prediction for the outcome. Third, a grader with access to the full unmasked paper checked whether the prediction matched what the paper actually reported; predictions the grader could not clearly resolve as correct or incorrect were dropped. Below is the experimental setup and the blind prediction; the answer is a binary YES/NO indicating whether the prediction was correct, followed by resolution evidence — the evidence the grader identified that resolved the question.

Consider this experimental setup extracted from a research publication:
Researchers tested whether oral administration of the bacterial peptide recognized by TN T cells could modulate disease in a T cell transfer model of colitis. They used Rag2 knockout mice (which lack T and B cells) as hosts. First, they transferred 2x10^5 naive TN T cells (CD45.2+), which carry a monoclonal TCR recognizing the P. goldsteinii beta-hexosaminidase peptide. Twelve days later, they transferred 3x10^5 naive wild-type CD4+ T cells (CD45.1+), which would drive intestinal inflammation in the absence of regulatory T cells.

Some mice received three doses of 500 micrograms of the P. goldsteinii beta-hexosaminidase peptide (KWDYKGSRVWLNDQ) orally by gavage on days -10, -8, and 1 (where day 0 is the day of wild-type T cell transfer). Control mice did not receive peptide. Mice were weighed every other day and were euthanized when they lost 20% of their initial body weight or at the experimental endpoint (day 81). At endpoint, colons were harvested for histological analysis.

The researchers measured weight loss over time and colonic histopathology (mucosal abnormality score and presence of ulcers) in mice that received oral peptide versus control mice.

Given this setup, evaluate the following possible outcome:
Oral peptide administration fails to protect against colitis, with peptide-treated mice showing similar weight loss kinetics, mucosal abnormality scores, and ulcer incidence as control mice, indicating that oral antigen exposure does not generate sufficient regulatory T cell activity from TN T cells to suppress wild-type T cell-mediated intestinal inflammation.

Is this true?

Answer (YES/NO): NO